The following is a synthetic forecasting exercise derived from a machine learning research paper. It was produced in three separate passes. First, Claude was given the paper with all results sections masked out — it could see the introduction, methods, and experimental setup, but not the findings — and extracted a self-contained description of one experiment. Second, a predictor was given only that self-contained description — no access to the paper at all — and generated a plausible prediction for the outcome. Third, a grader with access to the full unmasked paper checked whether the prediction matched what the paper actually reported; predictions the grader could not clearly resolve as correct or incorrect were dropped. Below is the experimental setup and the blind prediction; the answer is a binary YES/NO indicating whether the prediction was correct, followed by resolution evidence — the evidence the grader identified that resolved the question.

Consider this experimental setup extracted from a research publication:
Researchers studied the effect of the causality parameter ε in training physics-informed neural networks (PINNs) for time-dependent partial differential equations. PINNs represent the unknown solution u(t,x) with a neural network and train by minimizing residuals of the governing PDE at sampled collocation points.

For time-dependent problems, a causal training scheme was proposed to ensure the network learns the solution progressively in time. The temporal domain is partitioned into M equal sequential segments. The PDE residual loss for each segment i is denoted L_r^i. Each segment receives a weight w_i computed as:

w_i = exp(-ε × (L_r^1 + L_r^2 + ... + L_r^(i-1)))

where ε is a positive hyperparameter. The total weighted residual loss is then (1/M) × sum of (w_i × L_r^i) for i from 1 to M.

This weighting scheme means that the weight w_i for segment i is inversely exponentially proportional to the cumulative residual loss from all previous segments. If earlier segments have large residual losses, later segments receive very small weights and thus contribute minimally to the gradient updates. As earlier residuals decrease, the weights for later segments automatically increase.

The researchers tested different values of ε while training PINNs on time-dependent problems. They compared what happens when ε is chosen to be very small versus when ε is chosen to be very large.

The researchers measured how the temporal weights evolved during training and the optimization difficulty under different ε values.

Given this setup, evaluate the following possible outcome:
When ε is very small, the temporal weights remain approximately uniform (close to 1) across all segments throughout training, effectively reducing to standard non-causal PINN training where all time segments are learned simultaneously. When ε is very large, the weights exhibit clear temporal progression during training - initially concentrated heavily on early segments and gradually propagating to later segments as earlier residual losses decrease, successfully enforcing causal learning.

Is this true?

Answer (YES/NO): NO